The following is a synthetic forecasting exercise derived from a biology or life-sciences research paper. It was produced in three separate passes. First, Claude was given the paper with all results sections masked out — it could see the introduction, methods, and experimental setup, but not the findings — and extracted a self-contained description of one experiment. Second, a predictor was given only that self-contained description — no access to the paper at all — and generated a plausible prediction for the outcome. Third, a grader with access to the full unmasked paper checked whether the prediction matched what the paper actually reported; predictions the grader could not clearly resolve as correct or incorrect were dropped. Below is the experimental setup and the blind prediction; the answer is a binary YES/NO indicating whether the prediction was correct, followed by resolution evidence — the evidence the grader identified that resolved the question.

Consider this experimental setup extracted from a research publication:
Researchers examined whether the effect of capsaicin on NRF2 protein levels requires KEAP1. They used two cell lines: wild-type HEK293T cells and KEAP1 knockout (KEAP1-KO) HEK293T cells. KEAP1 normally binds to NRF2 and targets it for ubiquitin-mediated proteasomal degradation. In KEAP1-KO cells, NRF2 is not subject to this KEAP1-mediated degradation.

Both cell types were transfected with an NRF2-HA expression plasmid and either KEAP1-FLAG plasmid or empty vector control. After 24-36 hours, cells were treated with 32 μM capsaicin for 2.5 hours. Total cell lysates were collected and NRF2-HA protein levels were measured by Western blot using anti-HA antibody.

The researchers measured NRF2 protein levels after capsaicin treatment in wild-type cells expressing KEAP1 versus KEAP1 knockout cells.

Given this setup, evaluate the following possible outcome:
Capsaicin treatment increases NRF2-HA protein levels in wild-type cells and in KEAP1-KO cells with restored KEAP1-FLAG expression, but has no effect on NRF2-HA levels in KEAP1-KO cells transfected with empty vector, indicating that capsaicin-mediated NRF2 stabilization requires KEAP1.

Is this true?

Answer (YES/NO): NO